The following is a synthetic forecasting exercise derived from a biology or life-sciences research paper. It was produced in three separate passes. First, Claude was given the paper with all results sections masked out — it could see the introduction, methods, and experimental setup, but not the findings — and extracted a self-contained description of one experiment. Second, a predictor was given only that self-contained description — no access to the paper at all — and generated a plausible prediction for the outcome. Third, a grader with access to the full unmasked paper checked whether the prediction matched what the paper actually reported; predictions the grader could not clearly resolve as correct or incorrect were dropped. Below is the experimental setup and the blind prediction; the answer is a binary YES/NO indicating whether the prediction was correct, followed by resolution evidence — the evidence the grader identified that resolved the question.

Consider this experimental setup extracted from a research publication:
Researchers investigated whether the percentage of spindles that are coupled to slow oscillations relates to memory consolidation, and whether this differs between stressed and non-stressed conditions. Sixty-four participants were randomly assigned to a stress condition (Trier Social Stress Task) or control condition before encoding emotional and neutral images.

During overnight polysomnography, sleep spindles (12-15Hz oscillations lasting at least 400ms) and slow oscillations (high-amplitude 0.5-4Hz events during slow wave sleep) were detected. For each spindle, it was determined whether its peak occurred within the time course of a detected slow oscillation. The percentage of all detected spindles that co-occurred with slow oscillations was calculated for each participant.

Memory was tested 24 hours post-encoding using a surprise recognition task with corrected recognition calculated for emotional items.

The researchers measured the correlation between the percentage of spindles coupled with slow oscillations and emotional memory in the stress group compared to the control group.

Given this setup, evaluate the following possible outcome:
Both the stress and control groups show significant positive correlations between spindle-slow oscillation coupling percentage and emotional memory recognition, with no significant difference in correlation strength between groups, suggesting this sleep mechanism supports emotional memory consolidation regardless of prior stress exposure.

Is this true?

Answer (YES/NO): NO